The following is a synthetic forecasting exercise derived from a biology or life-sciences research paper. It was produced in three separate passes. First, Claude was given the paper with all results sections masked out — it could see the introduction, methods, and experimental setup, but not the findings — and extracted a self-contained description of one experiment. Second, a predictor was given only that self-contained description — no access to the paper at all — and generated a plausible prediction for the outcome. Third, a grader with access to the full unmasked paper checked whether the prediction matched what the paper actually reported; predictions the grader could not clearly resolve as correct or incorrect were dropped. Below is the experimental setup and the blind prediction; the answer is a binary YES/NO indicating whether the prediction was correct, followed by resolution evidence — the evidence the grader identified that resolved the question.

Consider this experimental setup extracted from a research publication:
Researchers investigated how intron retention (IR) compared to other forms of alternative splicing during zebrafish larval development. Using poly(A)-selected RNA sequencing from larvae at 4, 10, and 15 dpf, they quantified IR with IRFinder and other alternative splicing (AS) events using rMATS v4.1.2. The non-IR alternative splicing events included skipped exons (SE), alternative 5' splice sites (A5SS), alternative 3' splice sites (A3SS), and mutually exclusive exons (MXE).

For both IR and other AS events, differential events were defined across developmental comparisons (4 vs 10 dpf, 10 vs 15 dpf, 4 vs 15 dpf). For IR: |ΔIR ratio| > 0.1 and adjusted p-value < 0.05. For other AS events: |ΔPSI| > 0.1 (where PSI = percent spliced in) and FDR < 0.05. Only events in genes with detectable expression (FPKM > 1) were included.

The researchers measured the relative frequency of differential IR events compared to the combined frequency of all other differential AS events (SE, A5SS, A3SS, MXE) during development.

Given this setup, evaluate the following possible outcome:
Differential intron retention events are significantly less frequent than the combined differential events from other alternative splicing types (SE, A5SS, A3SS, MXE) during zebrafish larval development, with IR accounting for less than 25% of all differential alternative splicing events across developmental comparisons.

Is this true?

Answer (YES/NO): NO